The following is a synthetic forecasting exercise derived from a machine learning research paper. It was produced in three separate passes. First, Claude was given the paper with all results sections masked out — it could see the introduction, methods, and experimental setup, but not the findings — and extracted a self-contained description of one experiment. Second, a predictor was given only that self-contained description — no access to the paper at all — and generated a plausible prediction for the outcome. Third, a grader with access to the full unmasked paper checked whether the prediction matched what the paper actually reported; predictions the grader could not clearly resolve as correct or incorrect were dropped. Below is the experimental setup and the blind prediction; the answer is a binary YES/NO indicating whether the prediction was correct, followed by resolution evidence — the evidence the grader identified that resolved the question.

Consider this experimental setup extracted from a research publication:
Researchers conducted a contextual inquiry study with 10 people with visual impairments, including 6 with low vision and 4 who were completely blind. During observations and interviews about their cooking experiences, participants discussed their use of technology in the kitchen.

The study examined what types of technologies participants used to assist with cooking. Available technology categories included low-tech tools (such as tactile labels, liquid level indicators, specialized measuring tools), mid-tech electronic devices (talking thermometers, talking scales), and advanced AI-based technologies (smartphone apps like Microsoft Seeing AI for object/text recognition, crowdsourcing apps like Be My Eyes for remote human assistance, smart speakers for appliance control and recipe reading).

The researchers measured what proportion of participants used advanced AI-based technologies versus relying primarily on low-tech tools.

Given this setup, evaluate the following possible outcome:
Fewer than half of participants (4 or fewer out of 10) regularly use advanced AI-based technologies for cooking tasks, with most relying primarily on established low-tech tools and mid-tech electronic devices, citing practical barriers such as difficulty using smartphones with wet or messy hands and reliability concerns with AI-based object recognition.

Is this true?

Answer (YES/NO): NO